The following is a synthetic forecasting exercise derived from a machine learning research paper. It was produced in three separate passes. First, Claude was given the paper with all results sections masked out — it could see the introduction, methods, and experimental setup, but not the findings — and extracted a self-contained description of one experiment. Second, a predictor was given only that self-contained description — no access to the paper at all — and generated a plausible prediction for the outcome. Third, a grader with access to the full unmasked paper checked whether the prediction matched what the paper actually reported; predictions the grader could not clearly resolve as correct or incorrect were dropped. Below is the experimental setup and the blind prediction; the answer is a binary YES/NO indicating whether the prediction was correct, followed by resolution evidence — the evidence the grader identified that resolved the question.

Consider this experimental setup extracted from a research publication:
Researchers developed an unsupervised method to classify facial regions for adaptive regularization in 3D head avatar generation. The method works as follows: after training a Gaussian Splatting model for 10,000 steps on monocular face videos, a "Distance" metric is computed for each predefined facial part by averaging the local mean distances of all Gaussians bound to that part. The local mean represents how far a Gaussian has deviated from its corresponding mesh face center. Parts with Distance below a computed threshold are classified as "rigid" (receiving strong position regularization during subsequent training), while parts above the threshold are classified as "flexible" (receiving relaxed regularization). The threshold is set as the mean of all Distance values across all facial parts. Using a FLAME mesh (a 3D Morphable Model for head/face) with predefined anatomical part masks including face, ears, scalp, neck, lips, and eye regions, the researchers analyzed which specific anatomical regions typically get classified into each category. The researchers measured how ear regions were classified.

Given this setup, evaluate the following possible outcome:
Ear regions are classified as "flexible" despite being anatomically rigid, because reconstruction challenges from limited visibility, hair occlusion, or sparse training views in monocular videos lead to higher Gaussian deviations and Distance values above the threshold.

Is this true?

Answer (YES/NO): NO